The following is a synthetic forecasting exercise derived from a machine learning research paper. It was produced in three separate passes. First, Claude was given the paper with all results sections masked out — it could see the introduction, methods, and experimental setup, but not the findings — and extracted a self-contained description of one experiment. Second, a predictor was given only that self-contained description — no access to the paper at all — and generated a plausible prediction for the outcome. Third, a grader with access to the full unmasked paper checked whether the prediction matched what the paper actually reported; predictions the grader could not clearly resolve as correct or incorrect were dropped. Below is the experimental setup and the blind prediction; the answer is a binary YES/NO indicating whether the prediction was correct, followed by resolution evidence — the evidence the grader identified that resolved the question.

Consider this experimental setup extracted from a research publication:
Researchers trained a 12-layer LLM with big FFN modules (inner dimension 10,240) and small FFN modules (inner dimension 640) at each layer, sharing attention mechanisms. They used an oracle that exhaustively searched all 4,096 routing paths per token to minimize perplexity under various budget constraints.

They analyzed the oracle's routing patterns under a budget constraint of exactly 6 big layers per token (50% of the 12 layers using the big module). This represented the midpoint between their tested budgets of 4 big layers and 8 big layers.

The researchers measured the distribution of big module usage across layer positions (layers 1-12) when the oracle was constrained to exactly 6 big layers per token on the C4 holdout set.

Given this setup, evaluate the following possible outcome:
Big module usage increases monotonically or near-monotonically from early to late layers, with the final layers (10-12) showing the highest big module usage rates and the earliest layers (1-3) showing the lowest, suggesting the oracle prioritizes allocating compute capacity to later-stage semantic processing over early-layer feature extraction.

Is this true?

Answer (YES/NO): NO